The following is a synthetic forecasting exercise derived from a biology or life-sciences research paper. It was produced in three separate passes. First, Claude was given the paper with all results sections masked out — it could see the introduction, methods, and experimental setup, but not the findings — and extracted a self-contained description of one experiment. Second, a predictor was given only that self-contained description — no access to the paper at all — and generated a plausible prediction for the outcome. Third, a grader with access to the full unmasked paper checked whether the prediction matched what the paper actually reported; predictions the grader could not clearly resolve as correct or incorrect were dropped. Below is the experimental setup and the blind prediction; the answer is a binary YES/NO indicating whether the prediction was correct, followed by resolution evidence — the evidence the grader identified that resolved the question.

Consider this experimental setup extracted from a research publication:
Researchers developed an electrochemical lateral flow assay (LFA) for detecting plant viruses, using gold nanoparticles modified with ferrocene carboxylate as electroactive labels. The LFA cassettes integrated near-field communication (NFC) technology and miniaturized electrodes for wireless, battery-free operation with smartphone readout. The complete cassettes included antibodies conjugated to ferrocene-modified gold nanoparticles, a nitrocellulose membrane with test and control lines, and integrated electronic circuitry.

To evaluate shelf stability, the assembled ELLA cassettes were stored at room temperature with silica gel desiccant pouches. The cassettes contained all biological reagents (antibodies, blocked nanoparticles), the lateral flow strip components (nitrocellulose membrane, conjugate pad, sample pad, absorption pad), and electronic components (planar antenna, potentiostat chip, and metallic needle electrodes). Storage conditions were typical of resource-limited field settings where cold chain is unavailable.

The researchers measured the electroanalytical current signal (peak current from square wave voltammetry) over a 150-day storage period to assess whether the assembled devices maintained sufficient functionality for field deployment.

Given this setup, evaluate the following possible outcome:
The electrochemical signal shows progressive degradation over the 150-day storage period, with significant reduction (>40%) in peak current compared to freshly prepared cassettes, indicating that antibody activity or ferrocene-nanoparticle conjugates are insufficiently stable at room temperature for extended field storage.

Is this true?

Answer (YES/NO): NO